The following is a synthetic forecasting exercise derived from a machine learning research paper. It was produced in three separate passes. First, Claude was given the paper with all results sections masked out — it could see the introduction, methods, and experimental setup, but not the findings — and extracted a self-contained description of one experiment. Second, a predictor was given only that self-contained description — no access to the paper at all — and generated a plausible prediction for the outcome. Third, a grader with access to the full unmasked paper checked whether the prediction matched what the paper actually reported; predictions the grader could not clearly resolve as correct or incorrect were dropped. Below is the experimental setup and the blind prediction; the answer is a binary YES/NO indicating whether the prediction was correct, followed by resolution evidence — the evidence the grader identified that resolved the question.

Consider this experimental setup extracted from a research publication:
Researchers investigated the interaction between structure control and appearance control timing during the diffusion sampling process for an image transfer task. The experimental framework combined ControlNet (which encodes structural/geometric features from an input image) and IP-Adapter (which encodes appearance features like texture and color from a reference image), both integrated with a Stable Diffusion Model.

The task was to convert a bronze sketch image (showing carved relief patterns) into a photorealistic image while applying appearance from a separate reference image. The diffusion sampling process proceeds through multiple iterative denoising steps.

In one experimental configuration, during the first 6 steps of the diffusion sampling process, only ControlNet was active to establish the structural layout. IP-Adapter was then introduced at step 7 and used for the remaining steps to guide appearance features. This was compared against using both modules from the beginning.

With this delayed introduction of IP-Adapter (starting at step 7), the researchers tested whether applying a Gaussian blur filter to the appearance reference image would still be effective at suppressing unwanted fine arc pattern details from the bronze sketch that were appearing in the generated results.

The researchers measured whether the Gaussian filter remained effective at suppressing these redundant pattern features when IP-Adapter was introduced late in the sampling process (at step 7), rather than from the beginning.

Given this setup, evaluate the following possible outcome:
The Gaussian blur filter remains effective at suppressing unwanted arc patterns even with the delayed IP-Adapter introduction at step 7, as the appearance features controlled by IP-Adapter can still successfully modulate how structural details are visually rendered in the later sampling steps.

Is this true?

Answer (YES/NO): YES